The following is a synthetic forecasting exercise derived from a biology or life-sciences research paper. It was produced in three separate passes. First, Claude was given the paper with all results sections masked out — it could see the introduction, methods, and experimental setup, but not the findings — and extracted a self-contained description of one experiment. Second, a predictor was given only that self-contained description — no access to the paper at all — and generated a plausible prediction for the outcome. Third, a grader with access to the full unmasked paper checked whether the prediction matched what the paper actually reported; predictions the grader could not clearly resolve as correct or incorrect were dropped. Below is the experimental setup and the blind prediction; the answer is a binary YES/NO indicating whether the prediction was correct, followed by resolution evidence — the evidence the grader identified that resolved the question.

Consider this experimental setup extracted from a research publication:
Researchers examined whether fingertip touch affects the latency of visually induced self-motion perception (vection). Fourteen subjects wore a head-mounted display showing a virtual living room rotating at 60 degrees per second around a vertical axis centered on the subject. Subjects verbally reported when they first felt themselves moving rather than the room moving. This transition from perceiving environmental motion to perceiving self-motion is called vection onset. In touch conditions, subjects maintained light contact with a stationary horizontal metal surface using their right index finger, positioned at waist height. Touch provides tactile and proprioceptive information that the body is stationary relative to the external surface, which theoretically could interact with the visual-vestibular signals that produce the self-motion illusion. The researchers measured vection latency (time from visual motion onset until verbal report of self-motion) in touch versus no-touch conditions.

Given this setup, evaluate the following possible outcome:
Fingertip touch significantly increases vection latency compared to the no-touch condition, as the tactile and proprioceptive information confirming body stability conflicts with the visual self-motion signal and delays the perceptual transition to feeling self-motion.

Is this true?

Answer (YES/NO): NO